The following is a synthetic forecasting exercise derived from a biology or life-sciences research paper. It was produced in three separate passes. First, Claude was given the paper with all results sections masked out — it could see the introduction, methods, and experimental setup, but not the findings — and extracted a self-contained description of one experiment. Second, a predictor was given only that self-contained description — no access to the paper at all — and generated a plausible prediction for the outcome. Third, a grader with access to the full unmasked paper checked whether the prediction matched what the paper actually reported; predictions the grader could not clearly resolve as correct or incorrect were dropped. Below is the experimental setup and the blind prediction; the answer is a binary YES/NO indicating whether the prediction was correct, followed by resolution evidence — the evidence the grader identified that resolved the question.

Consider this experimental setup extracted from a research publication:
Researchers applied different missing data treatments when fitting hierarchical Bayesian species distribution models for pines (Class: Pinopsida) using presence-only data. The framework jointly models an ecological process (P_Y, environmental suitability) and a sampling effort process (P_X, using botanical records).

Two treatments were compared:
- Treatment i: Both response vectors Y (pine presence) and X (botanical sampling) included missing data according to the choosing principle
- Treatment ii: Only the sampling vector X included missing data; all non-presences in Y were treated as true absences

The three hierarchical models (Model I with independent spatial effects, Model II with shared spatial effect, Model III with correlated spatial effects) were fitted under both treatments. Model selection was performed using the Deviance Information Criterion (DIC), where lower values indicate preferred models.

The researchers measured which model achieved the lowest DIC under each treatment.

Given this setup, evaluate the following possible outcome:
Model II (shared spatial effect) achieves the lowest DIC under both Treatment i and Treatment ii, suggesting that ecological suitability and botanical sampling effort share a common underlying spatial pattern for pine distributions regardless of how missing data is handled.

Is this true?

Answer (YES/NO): NO